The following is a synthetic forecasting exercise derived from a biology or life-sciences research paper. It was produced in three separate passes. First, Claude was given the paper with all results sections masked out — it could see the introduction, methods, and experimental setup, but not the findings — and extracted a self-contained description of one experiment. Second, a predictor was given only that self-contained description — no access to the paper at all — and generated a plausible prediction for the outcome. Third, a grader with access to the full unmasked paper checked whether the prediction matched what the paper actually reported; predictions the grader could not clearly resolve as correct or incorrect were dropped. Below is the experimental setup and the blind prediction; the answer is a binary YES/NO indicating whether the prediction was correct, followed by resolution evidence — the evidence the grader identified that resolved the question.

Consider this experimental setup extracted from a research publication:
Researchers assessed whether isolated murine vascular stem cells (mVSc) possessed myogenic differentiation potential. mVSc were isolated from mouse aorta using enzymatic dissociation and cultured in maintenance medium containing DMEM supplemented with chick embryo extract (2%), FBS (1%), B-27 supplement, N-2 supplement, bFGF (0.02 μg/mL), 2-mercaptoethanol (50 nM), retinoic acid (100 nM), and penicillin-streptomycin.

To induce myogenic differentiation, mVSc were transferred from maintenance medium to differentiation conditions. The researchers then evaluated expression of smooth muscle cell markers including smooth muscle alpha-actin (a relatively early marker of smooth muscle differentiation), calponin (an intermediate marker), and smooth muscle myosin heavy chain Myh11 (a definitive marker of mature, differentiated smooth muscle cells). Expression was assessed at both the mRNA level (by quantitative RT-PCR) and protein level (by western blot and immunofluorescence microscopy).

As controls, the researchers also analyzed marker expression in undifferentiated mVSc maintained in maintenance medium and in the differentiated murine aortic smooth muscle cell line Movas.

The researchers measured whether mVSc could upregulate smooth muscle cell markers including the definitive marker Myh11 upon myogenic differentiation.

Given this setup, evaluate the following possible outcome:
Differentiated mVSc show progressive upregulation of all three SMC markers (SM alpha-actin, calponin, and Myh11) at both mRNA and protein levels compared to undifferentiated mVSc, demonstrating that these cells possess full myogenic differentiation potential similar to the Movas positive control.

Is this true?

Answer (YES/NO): NO